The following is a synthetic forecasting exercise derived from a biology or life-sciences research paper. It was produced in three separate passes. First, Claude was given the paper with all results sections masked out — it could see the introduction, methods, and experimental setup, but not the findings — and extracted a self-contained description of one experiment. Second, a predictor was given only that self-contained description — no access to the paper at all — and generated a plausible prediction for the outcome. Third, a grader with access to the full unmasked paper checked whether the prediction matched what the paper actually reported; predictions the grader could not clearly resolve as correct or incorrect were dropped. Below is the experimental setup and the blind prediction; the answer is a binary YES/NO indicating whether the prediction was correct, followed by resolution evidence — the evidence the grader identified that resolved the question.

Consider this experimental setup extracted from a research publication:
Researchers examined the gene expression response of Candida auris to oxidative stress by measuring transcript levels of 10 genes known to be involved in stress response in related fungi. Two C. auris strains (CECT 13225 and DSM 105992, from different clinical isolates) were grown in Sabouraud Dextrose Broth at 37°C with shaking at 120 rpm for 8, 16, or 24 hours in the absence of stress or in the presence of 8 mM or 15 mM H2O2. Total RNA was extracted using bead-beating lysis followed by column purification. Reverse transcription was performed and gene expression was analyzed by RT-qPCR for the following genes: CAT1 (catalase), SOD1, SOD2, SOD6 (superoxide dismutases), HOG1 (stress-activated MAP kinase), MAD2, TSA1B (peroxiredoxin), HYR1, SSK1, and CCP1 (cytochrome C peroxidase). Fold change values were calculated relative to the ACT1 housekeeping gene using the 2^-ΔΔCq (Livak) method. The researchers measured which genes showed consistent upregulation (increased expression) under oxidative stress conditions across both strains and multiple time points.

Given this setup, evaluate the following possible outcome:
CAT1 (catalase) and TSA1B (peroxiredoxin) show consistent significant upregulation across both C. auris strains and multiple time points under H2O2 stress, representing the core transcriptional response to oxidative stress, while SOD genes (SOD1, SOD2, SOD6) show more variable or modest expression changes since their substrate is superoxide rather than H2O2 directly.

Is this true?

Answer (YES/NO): NO